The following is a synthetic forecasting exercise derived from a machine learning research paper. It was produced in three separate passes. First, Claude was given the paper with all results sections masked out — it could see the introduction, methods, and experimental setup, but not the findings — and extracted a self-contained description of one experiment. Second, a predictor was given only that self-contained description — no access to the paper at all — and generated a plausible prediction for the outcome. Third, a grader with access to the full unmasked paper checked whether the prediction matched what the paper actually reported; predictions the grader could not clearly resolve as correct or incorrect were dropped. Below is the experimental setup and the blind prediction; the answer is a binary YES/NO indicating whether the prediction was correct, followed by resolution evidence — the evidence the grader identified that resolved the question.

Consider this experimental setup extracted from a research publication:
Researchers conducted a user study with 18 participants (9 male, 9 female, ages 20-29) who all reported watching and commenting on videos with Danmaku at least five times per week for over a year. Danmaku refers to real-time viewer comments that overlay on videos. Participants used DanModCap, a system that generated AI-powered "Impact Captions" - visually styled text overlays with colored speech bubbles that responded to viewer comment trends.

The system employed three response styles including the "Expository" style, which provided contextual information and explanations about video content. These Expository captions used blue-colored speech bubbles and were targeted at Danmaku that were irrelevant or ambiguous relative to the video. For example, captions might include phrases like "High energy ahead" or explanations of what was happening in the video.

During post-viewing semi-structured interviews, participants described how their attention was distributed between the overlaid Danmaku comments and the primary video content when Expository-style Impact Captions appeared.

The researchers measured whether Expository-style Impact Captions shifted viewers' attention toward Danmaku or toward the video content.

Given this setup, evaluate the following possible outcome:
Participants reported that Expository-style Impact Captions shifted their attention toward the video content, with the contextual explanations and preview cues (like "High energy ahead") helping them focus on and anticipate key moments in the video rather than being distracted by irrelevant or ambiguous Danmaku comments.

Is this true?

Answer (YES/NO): YES